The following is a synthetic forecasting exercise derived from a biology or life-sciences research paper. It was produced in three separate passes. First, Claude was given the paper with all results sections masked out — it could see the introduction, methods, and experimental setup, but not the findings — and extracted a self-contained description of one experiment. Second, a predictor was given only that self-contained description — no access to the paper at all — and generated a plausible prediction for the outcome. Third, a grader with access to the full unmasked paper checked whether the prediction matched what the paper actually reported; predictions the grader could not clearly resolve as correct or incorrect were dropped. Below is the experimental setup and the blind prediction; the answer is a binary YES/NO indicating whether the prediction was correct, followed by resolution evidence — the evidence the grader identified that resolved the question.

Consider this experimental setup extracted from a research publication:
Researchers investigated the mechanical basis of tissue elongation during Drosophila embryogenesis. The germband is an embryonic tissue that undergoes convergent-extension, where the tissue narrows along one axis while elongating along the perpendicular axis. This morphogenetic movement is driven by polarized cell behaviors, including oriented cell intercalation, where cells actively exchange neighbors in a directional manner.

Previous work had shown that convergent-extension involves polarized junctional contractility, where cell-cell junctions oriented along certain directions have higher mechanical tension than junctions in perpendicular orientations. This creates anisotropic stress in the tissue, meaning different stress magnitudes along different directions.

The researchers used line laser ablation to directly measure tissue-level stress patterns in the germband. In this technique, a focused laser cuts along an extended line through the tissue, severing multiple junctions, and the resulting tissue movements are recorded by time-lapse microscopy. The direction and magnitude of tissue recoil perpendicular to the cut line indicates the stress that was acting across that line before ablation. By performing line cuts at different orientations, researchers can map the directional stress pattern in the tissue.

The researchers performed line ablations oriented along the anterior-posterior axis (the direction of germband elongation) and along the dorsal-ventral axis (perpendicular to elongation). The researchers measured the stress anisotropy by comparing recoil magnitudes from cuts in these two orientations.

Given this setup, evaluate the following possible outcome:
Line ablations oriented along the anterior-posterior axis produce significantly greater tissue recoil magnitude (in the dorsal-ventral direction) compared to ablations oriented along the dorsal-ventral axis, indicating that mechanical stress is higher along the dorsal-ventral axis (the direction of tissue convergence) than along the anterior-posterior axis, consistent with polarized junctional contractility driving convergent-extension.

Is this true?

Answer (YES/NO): NO